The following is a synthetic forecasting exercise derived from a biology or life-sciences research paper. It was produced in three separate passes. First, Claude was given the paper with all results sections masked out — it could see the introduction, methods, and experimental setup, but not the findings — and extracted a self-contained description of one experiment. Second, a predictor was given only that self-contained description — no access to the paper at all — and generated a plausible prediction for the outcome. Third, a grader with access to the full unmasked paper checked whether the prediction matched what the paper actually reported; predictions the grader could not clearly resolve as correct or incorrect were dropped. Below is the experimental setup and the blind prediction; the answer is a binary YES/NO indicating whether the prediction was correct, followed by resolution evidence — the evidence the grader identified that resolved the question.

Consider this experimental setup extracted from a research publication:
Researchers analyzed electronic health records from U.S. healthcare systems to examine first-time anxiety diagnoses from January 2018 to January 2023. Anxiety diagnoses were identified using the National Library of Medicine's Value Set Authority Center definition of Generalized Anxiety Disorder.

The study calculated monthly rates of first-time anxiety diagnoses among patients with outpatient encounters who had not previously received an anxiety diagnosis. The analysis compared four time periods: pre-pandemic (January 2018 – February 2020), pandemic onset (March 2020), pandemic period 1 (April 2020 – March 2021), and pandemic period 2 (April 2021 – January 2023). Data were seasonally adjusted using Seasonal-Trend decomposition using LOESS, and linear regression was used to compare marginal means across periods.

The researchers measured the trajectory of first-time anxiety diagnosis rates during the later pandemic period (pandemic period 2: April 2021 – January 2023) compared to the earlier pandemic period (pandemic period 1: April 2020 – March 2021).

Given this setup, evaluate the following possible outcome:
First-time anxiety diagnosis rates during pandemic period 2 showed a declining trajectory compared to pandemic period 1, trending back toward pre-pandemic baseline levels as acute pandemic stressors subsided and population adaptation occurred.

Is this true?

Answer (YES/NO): YES